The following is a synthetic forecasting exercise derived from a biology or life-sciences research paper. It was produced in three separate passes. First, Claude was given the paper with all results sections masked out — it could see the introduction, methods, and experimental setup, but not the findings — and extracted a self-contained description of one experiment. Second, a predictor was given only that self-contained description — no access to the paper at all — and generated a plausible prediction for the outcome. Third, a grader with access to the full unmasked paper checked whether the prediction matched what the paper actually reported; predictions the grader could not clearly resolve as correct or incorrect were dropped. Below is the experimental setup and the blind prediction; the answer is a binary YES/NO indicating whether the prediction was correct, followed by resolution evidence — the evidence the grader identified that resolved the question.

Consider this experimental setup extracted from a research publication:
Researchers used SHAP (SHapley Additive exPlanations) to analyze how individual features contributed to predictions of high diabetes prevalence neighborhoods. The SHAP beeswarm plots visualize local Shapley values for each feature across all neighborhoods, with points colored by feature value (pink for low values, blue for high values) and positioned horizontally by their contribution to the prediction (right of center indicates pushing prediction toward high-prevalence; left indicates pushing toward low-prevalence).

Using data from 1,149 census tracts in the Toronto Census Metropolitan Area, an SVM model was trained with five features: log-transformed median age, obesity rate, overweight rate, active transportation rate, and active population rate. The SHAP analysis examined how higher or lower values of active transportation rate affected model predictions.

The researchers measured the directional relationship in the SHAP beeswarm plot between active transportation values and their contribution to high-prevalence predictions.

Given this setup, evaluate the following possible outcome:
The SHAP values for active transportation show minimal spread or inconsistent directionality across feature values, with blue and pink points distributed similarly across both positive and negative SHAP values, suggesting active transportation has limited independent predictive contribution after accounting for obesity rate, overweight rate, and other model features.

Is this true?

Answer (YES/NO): NO